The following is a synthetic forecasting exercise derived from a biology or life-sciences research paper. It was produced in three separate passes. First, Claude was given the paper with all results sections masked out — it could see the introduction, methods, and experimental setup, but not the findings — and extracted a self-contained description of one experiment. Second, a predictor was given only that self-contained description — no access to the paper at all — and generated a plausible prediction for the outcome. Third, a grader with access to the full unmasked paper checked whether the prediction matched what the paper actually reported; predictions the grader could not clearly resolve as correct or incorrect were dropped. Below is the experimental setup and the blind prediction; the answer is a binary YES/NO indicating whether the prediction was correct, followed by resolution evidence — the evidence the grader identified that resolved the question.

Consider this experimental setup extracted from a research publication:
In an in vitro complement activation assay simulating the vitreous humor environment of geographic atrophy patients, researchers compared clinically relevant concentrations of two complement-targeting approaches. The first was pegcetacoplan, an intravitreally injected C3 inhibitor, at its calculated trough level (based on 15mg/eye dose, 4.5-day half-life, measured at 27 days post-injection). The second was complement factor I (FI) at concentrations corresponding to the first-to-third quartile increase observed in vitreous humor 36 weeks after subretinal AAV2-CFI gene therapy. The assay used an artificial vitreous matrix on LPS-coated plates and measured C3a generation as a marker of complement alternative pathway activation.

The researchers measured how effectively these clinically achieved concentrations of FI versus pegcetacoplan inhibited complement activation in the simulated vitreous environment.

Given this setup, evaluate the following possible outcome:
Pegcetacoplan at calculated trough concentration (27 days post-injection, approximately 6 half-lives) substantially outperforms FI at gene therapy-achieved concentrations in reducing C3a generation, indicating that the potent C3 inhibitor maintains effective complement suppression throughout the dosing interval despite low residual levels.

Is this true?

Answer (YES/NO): YES